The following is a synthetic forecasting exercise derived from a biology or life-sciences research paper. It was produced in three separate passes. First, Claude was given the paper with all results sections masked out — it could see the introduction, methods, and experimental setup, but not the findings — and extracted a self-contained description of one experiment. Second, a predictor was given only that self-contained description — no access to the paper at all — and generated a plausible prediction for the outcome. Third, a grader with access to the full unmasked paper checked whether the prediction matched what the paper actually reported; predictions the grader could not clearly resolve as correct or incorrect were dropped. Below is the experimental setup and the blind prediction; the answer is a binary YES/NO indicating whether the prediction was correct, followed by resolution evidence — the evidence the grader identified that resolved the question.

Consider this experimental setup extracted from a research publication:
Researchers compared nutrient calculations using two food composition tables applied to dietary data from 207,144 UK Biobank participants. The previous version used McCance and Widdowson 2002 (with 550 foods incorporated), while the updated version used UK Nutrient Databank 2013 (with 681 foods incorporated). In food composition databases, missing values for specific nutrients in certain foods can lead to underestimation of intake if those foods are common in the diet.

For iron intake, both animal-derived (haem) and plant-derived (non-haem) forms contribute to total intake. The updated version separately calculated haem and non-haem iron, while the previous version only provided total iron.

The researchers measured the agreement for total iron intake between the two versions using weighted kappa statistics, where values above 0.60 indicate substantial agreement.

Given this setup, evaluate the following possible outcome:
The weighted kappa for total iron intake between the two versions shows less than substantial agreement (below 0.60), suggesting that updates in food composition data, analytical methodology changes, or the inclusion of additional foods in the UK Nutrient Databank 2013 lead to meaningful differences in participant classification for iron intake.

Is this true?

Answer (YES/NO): NO